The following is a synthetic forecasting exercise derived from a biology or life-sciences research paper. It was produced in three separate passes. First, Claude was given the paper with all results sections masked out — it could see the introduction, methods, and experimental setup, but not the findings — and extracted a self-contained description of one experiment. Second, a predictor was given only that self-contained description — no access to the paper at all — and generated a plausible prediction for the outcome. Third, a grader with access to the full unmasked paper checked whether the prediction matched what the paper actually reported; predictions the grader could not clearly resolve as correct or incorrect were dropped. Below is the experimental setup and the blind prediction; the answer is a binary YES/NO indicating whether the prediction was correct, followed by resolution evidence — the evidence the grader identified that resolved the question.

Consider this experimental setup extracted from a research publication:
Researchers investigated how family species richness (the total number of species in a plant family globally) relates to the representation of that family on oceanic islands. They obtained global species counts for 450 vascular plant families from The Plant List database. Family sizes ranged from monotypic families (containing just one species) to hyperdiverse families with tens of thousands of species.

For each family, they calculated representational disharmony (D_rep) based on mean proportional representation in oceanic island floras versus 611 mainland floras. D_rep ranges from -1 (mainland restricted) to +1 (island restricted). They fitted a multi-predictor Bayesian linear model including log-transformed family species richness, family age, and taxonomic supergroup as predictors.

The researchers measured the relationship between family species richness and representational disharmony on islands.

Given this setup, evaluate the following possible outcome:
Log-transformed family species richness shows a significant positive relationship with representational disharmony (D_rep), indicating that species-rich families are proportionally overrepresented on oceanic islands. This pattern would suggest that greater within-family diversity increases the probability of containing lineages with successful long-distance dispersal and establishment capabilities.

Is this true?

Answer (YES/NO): YES